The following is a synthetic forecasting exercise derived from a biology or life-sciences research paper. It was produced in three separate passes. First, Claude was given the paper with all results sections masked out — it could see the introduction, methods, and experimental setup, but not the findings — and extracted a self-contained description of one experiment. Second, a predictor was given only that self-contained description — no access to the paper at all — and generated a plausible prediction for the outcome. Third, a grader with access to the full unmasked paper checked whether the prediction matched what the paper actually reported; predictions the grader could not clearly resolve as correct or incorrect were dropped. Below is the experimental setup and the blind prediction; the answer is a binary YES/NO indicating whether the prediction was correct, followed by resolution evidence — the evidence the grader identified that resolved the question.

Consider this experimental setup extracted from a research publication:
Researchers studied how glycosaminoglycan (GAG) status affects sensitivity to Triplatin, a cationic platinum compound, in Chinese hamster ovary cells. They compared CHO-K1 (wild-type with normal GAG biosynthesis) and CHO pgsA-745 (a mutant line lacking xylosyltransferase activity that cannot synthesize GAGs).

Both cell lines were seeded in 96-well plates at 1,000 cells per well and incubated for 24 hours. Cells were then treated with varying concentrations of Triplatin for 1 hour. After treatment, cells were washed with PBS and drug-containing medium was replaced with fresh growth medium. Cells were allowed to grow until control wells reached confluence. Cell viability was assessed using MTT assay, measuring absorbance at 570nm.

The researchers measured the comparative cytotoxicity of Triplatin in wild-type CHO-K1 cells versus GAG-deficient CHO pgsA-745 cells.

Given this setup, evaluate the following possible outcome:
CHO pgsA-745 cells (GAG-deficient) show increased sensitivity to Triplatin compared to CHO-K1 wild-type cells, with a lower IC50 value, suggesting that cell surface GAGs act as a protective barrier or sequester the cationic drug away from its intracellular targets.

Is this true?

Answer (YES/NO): NO